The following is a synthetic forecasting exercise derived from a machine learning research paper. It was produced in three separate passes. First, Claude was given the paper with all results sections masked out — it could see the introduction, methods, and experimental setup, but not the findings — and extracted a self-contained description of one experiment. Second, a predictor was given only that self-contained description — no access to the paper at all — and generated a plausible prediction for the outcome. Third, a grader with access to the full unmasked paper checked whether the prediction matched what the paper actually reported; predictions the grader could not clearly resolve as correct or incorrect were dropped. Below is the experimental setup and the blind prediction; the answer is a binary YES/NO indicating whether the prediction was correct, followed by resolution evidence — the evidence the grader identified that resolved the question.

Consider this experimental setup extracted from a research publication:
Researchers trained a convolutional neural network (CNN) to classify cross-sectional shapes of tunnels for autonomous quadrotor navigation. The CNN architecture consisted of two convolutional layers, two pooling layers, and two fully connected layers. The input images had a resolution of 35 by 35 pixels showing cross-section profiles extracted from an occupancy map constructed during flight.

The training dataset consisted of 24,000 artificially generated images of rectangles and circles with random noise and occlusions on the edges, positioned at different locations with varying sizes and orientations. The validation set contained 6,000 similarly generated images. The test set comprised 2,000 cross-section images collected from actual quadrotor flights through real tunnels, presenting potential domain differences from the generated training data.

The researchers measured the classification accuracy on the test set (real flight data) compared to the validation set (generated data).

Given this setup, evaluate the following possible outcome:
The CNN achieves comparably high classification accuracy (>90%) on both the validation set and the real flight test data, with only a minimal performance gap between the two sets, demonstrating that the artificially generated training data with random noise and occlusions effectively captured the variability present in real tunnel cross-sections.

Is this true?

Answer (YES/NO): YES